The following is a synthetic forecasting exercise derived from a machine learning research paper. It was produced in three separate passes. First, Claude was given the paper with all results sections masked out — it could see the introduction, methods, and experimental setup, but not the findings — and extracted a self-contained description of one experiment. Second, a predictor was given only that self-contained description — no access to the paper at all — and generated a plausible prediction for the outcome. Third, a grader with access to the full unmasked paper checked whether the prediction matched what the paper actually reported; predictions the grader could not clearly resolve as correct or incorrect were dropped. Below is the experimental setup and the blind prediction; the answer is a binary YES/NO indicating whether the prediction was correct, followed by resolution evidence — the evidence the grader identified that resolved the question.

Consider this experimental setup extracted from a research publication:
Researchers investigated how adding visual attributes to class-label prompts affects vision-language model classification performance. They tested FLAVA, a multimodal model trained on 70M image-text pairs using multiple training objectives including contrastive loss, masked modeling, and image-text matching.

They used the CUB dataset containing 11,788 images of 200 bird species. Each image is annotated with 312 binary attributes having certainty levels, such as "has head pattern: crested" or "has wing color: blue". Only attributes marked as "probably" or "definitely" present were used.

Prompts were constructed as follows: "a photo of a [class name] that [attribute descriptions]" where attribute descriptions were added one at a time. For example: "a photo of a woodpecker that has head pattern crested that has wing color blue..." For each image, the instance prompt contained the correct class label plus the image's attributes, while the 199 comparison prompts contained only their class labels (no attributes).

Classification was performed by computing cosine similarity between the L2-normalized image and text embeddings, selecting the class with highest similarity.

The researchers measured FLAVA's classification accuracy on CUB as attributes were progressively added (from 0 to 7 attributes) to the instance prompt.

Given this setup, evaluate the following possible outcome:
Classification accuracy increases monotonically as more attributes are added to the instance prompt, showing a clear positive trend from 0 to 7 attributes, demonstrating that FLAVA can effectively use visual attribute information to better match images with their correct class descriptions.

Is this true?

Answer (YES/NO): NO